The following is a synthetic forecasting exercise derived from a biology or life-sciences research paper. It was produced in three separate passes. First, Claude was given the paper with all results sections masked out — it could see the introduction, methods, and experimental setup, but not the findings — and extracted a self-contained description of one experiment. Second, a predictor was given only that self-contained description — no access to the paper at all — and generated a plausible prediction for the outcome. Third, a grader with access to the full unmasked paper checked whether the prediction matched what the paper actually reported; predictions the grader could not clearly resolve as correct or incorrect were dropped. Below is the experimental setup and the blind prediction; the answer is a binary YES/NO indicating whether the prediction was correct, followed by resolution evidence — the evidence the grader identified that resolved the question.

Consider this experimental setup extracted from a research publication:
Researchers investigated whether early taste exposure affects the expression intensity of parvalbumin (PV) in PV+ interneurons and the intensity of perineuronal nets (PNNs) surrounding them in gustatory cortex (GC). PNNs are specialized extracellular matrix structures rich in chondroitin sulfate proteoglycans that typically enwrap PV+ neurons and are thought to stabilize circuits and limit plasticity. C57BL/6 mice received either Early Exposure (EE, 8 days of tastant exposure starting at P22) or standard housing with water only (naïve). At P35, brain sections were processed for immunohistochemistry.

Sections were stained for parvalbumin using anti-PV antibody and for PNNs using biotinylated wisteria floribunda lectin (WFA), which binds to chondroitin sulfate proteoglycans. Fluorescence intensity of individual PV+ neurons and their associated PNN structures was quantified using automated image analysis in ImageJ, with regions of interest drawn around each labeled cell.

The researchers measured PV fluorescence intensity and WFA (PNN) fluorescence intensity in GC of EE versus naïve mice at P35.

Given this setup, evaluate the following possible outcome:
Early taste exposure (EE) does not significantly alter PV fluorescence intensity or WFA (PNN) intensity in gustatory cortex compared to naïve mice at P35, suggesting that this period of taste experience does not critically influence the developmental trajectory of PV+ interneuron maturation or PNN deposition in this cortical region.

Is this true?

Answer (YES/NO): NO